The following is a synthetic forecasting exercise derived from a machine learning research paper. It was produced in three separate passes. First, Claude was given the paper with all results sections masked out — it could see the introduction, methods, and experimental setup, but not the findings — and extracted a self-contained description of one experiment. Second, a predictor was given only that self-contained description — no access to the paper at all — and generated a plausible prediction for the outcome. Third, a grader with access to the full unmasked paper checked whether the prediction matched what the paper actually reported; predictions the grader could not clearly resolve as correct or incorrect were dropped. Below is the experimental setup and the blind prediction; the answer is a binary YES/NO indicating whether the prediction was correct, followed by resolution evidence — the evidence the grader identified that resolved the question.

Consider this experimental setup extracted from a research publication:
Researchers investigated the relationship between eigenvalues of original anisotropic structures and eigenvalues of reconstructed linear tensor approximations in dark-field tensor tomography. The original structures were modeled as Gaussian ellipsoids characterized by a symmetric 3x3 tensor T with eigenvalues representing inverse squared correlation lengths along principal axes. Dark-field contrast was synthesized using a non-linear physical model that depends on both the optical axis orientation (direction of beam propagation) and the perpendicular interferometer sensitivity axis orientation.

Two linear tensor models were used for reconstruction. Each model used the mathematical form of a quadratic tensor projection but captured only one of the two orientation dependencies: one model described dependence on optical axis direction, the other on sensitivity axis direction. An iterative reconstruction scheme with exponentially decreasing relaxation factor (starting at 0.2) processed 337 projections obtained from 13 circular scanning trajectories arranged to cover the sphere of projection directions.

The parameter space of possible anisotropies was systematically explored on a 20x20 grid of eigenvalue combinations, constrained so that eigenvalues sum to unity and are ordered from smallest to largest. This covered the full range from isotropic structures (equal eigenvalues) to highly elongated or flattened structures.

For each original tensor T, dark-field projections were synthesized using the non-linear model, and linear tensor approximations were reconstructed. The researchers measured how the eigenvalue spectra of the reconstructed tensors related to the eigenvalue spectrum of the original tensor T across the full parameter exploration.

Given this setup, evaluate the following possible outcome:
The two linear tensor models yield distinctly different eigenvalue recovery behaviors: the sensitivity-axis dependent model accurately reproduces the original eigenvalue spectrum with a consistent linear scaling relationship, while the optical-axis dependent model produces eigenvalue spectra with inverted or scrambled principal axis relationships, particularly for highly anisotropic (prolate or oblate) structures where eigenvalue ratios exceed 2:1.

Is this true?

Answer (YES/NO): NO